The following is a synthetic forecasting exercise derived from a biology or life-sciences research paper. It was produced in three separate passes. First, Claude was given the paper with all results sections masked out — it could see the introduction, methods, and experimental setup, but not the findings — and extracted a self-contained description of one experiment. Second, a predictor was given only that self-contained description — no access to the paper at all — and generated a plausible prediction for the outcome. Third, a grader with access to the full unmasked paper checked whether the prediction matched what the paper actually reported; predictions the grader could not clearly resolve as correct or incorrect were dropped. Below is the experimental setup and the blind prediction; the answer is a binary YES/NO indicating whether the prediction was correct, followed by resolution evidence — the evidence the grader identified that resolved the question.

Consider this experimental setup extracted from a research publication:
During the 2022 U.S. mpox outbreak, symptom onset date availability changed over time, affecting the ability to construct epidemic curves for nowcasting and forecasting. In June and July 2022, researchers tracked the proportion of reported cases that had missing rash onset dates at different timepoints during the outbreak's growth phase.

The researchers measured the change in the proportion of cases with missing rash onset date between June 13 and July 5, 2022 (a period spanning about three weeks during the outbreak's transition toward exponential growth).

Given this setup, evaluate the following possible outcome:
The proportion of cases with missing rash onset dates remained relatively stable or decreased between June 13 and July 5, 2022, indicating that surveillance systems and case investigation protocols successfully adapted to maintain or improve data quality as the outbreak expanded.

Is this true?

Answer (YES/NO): NO